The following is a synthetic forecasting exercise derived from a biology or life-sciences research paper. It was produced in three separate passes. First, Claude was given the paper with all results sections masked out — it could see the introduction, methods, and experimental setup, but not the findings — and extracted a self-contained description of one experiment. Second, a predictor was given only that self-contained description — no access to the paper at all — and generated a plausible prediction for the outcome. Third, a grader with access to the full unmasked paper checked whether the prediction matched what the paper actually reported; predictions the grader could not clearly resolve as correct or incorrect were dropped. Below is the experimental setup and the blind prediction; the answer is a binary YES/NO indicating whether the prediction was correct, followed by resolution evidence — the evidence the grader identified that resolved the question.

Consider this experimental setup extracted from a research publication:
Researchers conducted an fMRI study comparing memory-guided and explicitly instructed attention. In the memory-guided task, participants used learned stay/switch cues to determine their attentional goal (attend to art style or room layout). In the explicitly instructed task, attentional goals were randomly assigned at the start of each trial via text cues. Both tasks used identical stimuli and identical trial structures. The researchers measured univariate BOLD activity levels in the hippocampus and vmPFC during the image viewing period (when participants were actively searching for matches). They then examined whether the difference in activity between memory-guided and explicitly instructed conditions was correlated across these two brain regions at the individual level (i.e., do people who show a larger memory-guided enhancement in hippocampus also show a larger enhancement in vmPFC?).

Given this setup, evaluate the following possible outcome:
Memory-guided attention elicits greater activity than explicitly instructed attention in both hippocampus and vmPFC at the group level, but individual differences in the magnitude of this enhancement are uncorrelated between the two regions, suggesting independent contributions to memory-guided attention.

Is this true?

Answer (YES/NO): NO